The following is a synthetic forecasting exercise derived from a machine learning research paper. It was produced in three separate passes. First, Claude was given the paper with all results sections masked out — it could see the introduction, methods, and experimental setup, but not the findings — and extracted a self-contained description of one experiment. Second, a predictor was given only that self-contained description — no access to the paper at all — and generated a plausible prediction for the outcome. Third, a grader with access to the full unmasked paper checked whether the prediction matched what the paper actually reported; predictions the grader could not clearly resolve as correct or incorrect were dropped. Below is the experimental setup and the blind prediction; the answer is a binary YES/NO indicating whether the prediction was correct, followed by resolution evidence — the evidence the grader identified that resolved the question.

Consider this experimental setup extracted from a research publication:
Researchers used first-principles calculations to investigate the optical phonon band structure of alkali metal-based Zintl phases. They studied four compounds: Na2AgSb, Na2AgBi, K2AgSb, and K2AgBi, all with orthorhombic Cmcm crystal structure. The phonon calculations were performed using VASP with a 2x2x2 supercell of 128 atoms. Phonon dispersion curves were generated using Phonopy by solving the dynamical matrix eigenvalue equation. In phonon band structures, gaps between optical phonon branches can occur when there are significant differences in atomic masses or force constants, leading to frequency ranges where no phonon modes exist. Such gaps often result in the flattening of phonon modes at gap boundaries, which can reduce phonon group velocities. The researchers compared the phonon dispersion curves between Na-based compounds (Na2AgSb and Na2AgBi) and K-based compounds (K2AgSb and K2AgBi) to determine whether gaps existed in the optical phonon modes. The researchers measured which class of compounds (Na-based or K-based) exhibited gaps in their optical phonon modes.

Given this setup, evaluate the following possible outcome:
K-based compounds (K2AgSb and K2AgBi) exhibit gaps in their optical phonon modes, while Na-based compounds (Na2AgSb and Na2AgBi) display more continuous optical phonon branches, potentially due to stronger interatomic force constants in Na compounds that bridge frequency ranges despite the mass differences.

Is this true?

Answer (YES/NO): YES